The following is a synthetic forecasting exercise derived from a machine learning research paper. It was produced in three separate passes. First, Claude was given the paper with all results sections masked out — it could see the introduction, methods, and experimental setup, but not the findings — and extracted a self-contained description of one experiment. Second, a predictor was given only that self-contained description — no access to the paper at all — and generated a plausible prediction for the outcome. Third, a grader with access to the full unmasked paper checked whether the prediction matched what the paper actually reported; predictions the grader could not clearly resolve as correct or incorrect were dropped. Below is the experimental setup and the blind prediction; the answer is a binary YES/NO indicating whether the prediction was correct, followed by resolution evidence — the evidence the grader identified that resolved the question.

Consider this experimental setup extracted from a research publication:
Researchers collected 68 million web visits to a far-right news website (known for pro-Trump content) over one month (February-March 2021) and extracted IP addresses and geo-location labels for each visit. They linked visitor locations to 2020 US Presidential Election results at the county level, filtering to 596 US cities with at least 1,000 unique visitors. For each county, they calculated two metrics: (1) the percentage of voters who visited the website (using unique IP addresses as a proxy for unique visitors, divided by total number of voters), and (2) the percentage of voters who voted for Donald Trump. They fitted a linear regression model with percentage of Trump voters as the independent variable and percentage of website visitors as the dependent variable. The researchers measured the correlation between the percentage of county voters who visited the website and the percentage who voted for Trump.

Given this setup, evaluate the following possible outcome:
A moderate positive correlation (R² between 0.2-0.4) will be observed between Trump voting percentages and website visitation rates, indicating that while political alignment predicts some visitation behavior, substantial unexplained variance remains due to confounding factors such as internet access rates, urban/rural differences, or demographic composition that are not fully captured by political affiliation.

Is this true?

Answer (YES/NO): NO